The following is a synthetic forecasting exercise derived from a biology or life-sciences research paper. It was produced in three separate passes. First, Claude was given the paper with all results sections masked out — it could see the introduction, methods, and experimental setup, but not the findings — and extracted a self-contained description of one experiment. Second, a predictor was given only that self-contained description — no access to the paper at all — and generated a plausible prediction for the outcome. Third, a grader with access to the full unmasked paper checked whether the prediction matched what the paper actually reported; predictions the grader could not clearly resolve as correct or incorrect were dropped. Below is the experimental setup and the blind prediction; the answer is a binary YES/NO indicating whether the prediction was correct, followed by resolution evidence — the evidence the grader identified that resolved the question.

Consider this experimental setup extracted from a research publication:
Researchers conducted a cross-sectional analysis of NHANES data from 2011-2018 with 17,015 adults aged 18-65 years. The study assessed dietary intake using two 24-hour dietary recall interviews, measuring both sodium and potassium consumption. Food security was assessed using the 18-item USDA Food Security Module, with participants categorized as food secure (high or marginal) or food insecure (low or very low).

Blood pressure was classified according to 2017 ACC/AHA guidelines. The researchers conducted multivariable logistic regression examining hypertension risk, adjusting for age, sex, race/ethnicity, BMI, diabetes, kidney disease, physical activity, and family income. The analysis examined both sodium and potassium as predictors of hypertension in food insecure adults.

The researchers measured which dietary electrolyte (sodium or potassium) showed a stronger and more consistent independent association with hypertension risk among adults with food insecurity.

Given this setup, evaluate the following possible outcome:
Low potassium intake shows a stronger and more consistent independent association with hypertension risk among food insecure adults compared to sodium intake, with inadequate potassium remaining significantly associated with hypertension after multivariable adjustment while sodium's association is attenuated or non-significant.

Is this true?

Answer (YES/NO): YES